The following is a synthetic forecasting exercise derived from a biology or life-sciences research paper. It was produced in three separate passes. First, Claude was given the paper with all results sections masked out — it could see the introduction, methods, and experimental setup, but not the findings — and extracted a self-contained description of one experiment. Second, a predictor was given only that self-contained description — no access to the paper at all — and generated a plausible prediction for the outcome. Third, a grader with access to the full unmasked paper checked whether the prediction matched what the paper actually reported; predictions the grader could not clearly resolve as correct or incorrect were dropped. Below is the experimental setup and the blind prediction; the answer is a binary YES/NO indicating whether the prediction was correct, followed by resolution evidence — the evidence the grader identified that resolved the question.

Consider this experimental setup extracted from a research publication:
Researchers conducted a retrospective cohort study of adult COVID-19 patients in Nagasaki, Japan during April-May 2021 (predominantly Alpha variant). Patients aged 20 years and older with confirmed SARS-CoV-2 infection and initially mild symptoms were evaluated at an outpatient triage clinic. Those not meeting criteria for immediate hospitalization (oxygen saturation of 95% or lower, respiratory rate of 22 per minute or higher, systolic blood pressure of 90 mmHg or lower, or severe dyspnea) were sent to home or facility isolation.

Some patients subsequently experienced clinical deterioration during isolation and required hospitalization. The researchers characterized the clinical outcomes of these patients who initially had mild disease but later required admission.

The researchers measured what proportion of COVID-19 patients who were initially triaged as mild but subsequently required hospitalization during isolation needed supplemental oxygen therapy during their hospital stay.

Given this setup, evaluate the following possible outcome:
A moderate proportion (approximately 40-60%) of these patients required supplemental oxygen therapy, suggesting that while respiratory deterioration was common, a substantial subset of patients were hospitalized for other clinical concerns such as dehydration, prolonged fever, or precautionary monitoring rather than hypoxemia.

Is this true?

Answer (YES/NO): NO